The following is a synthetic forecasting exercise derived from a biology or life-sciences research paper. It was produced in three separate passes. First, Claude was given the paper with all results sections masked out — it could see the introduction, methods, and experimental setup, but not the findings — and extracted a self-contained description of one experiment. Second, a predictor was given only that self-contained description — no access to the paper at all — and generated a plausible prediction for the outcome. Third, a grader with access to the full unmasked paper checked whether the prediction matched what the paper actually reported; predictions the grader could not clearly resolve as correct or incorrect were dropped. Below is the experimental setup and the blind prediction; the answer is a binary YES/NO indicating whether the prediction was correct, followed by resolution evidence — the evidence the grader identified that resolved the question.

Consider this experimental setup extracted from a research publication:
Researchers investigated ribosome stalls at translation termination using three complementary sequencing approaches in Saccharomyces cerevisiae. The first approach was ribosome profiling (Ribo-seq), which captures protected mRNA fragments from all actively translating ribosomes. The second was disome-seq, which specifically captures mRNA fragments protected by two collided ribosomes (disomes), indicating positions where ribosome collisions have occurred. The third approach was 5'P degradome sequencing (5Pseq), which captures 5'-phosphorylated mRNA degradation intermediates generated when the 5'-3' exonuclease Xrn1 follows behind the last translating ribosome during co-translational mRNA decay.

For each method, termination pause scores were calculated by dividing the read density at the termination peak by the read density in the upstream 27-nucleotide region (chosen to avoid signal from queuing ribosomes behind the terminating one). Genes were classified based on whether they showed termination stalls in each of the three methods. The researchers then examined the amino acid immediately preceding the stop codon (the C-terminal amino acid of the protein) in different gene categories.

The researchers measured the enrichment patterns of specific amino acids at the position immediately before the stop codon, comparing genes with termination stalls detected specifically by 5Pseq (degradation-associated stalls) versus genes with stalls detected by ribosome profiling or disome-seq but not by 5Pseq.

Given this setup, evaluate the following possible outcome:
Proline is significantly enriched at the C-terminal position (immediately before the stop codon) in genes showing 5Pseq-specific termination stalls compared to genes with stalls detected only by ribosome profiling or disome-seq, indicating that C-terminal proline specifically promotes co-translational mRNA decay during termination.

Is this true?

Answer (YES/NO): NO